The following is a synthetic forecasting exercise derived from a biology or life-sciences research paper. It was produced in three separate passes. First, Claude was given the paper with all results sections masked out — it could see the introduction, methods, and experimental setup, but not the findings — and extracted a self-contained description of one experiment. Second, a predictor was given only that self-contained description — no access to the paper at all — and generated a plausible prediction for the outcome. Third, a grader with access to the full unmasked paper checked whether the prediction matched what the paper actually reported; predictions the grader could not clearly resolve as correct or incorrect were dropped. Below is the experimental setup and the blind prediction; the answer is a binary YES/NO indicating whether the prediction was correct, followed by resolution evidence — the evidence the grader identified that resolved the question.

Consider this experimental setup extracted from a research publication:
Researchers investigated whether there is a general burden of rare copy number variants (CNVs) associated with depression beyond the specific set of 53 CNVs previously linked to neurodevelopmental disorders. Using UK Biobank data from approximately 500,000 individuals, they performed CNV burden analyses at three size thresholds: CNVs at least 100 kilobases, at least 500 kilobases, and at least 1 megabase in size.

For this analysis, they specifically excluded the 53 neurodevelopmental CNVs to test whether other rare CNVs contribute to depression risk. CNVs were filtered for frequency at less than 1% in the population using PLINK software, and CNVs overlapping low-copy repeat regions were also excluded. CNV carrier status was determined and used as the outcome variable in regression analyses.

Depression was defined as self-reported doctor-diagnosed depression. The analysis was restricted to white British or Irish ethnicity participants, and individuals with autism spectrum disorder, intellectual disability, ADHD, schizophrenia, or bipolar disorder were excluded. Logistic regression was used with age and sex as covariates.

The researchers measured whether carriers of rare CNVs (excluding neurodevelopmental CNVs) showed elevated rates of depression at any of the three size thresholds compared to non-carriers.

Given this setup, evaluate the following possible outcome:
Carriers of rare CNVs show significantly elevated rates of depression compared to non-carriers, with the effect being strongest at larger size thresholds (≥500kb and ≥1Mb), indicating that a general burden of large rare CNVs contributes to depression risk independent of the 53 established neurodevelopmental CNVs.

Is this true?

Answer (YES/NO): NO